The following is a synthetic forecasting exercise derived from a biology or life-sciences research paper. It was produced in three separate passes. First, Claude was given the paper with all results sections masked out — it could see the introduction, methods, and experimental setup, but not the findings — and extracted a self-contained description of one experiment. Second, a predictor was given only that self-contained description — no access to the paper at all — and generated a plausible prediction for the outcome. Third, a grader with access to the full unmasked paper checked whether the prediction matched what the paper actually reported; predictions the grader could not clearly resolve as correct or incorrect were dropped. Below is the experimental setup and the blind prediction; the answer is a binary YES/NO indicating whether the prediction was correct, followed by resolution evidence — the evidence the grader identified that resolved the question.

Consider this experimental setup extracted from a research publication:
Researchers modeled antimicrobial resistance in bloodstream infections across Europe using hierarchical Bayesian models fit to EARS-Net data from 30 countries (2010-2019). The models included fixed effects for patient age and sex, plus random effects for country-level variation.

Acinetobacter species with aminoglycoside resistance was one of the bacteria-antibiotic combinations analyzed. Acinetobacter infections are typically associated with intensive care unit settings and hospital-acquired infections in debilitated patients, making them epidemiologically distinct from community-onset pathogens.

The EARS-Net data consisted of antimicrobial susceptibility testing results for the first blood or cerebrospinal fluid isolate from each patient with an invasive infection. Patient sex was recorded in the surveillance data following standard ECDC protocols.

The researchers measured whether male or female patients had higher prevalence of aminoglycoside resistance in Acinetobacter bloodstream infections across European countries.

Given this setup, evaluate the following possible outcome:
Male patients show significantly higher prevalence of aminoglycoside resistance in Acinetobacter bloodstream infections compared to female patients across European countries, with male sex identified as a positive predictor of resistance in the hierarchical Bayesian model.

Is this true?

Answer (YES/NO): NO